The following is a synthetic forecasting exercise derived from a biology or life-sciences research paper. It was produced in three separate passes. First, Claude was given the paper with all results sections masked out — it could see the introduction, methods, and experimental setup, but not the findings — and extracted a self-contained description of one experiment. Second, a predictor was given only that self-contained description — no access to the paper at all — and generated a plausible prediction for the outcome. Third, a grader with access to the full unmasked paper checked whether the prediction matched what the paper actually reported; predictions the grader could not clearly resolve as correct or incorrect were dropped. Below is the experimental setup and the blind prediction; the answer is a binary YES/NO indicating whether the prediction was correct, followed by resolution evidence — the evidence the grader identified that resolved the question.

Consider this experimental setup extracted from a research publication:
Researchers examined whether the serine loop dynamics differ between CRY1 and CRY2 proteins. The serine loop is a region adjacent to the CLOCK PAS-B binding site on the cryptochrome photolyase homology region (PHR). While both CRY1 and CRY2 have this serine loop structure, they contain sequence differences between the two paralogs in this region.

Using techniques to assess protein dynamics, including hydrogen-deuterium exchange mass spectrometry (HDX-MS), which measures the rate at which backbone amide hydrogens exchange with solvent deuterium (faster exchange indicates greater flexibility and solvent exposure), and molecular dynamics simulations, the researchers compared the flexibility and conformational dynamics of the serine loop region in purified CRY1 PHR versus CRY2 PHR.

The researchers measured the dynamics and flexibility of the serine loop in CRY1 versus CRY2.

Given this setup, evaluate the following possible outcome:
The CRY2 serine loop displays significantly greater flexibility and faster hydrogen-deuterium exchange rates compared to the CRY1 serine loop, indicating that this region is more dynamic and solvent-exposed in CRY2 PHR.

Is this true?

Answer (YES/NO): NO